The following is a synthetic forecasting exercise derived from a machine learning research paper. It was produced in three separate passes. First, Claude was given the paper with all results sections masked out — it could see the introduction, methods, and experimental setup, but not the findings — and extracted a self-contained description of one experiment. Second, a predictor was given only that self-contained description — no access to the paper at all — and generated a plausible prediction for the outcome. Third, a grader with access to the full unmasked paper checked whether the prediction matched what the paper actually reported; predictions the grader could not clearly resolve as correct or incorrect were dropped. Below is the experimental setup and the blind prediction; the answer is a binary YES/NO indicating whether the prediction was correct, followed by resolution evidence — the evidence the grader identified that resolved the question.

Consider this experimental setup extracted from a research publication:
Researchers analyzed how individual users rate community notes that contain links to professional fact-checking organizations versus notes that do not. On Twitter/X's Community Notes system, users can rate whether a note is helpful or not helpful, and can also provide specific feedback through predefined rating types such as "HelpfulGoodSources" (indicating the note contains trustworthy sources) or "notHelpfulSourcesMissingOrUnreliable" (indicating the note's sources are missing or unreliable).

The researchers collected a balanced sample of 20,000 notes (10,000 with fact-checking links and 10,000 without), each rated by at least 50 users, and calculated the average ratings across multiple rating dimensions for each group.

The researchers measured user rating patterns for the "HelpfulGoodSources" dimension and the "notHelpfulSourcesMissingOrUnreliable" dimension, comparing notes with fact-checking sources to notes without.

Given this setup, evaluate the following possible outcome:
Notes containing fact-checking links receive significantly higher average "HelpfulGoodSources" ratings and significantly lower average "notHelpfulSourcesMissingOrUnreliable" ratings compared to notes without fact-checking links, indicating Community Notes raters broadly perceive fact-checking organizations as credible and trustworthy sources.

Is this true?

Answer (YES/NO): NO